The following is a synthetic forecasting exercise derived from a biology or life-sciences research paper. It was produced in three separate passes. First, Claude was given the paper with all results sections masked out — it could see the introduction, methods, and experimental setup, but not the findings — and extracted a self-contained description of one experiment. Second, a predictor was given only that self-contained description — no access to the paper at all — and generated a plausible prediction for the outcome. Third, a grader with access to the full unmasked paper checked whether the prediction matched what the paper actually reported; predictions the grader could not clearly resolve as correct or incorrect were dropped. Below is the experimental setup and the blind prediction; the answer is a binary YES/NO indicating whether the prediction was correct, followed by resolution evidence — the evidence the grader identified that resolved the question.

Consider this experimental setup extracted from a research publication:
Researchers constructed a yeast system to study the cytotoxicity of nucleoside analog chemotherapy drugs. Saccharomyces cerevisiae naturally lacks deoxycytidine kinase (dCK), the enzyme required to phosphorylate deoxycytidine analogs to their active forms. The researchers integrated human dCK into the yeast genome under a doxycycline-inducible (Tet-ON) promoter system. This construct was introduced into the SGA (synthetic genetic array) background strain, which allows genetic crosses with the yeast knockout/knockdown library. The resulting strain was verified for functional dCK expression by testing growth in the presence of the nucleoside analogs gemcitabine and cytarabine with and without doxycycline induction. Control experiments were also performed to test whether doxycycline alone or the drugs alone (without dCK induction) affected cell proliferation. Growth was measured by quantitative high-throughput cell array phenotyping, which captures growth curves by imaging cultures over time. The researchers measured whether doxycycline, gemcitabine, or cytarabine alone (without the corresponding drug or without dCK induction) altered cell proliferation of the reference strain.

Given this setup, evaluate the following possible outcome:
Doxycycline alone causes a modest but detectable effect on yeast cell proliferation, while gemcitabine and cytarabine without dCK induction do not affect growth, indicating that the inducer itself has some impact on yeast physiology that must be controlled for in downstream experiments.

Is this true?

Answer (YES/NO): NO